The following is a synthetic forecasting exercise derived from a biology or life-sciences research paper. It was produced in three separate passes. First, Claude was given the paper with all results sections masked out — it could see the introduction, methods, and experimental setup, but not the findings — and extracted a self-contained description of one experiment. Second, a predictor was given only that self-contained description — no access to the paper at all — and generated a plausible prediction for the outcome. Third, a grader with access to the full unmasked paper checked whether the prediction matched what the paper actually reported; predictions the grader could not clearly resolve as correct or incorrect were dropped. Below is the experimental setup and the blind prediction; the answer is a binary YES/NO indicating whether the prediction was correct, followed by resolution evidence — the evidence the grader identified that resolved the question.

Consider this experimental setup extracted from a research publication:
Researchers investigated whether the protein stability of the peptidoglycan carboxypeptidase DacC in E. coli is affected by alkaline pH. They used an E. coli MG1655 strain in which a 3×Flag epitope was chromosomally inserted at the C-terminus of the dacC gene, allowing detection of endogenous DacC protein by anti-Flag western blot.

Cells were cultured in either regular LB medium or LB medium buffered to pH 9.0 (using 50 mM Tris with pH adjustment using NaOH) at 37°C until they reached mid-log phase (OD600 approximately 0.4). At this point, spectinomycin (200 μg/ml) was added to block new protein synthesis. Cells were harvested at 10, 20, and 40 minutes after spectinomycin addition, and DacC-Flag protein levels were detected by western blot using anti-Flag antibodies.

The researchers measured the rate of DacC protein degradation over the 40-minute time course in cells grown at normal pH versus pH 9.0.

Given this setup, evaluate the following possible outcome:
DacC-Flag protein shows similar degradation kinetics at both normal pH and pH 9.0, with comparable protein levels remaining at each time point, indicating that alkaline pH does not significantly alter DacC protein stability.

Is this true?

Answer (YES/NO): NO